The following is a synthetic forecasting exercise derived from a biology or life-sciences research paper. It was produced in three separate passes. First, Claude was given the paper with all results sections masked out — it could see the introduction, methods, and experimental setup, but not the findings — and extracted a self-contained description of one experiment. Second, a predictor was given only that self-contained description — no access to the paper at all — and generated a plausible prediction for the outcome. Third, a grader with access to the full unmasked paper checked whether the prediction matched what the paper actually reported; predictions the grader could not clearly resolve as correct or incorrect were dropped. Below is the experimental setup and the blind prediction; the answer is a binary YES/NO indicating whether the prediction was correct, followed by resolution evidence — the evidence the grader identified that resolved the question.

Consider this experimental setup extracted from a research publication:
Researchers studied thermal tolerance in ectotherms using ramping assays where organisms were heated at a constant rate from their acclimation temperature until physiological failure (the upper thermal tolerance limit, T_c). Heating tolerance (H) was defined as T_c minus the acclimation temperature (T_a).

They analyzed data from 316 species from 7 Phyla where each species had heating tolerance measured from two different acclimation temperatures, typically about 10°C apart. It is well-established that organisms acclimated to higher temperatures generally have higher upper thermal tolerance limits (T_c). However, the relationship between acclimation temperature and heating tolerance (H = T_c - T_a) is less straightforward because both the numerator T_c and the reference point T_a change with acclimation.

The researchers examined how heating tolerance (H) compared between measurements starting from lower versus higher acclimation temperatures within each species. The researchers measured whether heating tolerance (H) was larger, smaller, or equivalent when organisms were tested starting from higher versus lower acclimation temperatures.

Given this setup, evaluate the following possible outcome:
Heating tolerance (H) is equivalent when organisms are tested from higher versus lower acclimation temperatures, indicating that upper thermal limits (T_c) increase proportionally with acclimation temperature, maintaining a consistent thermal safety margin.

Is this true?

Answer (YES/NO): NO